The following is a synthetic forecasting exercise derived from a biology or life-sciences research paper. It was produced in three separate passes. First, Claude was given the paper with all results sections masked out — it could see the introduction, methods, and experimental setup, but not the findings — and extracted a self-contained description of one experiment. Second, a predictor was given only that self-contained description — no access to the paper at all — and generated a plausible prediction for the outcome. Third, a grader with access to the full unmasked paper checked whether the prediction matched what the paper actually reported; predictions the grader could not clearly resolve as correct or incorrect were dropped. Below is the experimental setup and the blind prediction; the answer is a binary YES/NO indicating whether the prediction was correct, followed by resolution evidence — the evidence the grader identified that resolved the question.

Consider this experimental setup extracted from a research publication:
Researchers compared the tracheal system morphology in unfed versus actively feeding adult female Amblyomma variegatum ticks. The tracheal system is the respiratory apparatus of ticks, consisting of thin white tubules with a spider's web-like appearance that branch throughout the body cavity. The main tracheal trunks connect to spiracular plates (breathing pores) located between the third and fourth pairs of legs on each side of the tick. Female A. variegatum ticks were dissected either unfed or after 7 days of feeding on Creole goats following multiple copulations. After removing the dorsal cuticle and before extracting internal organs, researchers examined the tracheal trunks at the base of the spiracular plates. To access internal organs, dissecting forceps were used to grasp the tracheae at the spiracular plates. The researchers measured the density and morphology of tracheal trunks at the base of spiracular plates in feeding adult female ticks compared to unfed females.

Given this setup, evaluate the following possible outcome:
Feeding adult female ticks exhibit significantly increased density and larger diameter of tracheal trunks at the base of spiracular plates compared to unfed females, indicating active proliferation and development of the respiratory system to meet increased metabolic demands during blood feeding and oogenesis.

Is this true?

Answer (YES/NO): NO